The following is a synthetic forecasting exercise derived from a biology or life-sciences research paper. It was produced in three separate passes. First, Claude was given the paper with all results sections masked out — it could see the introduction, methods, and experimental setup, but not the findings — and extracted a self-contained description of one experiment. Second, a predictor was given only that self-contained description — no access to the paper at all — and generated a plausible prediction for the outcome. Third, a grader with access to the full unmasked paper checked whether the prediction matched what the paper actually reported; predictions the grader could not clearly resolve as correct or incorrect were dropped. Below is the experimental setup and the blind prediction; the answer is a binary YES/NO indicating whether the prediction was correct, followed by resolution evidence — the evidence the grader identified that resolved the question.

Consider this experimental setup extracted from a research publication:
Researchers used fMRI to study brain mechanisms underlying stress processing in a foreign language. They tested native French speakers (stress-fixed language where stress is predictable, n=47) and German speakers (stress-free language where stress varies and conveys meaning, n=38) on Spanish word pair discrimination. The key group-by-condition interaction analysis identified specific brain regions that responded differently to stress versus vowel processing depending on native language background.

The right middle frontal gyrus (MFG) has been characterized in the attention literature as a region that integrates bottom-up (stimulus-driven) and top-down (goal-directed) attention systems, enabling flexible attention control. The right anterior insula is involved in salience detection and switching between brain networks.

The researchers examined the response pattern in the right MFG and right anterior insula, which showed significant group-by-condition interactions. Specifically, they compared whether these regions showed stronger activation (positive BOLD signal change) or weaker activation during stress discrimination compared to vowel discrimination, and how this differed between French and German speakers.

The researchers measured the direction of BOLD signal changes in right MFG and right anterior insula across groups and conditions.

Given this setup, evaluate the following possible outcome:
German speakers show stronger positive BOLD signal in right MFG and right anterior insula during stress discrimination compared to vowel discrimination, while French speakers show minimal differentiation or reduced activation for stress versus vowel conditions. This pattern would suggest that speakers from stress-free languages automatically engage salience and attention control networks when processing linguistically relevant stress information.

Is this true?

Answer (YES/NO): NO